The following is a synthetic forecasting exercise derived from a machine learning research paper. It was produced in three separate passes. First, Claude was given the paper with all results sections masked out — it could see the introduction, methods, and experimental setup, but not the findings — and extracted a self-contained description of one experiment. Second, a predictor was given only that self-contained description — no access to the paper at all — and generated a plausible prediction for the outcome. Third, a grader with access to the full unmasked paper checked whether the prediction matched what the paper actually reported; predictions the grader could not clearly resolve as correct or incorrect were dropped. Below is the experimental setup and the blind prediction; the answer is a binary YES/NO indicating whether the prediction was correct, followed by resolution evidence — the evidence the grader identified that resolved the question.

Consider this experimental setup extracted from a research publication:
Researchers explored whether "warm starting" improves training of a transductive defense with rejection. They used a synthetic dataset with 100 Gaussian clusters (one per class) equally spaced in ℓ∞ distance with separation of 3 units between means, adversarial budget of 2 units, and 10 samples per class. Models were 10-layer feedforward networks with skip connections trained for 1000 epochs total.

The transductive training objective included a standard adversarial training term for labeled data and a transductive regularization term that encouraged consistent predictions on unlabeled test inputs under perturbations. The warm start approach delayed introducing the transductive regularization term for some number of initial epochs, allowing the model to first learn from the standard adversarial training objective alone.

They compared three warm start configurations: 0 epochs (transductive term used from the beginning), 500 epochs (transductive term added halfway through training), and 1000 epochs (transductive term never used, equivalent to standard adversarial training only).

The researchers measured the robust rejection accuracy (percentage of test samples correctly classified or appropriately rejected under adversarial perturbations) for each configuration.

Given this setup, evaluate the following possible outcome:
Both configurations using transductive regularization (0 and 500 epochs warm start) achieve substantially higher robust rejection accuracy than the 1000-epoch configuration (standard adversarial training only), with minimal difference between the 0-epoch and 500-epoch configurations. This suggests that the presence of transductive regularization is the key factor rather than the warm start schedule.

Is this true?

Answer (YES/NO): NO